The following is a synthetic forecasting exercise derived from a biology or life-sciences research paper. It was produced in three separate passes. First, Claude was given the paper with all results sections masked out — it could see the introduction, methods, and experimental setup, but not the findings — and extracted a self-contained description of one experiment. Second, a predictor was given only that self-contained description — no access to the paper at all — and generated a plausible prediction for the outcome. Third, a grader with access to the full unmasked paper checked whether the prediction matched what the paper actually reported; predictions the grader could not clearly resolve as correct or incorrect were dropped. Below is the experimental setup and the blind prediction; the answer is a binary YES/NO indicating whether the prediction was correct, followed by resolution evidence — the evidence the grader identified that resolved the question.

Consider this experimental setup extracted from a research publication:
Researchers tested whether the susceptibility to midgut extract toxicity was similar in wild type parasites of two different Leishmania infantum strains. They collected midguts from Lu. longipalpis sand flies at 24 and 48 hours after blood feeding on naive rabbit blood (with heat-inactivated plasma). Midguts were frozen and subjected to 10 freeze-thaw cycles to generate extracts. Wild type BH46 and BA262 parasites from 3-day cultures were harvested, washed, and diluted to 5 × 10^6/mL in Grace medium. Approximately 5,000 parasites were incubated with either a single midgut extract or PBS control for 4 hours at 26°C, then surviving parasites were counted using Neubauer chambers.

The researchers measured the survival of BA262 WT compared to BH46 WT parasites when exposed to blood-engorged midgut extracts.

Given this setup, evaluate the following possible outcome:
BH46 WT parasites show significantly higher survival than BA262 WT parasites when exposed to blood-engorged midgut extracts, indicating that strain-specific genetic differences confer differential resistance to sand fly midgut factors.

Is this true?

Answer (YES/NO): NO